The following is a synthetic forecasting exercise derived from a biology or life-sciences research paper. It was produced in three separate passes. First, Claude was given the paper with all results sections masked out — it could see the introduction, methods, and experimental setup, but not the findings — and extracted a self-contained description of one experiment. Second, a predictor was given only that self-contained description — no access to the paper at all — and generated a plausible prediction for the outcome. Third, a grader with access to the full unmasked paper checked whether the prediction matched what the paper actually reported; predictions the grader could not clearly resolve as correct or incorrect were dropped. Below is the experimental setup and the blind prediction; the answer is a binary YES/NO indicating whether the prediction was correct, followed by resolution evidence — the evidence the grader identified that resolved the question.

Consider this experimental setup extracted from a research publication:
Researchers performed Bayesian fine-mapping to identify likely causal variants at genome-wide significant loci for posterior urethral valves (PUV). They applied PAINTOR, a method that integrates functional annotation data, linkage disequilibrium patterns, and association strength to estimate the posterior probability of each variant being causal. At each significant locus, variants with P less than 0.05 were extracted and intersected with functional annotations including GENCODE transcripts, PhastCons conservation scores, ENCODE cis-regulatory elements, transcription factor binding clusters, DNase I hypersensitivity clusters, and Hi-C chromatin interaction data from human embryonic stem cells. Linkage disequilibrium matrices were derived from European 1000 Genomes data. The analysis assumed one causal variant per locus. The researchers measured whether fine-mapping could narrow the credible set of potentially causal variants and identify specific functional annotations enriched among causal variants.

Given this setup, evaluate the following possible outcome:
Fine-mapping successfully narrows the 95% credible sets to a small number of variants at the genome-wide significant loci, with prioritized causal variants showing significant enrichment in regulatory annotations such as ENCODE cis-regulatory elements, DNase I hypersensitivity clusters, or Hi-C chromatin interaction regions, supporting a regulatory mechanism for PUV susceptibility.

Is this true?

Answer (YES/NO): YES